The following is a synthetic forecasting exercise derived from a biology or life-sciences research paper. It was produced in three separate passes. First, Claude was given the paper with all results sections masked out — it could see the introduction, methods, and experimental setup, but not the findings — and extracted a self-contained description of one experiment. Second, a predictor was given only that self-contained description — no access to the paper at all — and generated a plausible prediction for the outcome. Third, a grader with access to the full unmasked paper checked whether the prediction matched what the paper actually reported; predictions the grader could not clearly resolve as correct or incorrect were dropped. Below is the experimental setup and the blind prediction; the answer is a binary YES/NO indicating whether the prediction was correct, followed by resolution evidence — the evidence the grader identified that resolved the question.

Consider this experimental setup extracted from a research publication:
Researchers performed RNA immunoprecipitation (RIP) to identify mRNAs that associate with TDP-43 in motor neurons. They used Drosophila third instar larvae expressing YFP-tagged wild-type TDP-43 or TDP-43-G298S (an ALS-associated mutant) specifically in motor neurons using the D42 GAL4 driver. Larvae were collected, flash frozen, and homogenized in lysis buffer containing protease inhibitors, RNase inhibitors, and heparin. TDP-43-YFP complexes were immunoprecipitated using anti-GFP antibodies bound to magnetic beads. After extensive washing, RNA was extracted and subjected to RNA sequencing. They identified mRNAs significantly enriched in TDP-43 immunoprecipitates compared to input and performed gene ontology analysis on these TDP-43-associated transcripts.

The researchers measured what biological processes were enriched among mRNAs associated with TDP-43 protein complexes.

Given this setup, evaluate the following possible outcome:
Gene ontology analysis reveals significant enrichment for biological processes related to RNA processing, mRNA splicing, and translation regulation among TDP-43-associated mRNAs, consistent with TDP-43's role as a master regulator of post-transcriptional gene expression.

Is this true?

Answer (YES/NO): NO